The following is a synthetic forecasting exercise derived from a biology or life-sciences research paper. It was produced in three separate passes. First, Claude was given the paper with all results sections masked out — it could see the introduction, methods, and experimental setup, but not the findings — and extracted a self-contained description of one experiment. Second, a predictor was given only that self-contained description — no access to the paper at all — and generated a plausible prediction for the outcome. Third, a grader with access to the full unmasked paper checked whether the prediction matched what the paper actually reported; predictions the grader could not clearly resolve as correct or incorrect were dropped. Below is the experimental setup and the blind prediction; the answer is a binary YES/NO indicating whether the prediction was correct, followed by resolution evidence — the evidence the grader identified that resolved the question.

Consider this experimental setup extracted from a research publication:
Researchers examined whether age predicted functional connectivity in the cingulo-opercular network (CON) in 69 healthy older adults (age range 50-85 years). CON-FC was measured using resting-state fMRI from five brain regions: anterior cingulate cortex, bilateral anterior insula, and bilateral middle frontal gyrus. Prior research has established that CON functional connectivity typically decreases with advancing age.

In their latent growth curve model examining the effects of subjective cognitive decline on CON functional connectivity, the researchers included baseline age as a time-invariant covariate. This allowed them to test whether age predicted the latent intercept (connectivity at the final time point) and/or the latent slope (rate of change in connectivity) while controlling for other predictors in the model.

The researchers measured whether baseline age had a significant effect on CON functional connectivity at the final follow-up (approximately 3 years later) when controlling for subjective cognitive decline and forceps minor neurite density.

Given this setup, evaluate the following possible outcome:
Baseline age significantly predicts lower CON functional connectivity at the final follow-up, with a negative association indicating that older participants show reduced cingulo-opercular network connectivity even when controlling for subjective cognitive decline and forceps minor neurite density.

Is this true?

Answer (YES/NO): NO